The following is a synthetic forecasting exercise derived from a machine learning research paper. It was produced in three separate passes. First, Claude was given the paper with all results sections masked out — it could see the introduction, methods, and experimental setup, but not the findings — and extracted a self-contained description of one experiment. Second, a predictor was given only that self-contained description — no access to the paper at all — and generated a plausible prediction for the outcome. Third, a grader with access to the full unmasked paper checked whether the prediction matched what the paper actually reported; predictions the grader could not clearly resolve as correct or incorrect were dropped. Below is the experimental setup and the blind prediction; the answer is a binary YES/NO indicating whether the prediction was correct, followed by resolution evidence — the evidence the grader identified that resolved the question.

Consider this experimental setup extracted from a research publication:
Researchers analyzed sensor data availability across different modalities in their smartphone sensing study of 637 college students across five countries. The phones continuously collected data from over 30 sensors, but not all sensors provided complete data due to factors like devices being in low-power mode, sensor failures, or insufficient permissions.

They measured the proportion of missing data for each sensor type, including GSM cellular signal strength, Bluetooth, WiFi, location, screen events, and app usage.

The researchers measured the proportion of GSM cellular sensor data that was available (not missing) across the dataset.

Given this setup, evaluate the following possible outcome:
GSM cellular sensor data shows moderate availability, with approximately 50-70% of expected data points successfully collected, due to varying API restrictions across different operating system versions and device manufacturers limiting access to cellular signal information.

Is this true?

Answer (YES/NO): NO